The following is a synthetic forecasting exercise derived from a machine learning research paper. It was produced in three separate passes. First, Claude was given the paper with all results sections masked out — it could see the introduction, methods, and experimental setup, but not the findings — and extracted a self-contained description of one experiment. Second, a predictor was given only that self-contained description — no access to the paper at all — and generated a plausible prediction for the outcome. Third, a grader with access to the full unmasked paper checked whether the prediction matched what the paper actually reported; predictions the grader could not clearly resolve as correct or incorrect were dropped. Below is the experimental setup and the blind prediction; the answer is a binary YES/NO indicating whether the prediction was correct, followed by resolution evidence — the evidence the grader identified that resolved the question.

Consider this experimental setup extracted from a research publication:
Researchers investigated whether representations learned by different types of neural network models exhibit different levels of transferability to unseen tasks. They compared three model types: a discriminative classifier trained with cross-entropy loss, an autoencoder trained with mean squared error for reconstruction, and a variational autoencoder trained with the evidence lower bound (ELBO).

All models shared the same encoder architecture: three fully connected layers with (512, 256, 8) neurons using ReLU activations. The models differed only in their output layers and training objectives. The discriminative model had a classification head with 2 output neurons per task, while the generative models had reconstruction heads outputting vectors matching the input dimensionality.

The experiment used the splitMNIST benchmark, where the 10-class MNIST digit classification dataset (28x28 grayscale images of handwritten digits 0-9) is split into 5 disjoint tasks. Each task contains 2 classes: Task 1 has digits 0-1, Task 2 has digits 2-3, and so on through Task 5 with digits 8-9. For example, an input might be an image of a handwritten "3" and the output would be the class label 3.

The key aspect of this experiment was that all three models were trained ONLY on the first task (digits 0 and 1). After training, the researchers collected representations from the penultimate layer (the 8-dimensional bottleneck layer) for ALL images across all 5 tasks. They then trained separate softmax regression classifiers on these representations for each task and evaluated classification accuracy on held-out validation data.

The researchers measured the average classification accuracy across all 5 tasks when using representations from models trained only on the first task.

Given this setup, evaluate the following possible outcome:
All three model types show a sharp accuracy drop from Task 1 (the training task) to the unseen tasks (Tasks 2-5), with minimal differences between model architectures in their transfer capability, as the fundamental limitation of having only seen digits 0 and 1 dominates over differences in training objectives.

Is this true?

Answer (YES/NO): NO